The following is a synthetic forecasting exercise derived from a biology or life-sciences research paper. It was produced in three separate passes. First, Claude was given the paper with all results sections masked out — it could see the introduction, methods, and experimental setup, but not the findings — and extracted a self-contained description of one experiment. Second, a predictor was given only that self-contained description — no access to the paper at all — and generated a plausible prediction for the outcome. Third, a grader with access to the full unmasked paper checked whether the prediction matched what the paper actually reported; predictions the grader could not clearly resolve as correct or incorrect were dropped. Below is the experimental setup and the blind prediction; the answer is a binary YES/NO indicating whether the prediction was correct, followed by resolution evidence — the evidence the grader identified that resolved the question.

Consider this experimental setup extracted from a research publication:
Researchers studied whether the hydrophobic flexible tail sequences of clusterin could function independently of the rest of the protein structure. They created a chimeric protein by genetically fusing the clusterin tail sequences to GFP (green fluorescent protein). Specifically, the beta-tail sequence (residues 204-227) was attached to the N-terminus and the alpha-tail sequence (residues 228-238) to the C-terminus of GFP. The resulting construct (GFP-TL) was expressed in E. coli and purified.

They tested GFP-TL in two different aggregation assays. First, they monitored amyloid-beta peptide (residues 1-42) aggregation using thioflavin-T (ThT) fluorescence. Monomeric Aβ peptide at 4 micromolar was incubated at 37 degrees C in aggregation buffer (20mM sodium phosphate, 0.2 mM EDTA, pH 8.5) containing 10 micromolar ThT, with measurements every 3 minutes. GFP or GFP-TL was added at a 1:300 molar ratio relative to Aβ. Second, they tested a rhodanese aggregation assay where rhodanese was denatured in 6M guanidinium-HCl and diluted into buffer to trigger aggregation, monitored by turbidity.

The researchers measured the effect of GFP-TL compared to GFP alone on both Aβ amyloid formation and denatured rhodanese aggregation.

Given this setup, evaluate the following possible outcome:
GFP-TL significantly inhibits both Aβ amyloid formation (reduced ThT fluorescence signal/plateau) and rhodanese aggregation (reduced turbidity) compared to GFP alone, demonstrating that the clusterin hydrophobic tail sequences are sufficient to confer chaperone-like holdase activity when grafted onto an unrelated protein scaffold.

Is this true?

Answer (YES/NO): NO